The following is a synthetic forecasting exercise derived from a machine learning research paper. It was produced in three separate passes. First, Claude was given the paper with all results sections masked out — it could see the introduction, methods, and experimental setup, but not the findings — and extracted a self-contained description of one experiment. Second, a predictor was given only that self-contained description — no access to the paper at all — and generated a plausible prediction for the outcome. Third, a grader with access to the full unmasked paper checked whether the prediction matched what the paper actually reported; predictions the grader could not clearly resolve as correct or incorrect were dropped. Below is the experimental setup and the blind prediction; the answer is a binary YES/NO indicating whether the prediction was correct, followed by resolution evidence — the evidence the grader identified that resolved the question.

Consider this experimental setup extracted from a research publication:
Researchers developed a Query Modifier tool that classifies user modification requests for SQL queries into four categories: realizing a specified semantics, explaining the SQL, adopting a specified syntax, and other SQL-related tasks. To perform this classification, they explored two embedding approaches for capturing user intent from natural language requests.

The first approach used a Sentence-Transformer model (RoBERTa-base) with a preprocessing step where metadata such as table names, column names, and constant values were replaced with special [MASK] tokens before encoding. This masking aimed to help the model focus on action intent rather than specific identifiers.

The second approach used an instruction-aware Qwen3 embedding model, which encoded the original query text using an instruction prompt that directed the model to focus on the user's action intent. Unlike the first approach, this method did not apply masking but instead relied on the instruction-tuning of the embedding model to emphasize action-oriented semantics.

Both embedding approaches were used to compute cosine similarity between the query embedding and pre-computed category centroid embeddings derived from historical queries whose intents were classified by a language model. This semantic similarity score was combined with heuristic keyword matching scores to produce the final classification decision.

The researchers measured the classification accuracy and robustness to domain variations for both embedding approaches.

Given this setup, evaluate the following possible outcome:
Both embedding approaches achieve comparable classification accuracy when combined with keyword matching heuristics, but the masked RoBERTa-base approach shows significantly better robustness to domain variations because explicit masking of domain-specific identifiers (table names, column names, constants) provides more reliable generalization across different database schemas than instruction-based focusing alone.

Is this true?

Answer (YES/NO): NO